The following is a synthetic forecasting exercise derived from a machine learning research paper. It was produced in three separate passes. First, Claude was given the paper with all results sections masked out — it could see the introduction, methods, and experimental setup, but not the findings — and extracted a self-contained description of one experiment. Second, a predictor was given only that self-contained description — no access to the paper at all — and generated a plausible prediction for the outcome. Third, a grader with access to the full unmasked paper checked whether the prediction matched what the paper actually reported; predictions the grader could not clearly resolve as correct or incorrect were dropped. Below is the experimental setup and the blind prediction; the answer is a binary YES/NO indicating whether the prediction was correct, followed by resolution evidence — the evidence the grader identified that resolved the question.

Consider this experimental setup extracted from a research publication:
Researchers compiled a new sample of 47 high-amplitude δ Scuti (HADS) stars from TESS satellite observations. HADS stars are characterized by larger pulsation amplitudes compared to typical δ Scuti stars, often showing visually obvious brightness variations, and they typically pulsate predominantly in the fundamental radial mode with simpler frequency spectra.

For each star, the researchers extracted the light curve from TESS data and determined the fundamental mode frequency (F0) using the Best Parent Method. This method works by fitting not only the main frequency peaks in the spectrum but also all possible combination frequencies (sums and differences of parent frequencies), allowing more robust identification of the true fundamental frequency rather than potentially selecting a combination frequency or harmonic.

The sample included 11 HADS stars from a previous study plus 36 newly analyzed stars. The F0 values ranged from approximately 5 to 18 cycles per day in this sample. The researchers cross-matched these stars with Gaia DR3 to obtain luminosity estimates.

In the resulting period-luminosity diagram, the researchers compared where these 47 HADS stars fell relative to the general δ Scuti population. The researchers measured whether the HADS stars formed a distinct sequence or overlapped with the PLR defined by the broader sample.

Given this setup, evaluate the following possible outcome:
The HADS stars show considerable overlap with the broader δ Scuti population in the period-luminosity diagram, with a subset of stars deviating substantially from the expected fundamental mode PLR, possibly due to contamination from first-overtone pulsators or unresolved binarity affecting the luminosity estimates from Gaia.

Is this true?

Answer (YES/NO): YES